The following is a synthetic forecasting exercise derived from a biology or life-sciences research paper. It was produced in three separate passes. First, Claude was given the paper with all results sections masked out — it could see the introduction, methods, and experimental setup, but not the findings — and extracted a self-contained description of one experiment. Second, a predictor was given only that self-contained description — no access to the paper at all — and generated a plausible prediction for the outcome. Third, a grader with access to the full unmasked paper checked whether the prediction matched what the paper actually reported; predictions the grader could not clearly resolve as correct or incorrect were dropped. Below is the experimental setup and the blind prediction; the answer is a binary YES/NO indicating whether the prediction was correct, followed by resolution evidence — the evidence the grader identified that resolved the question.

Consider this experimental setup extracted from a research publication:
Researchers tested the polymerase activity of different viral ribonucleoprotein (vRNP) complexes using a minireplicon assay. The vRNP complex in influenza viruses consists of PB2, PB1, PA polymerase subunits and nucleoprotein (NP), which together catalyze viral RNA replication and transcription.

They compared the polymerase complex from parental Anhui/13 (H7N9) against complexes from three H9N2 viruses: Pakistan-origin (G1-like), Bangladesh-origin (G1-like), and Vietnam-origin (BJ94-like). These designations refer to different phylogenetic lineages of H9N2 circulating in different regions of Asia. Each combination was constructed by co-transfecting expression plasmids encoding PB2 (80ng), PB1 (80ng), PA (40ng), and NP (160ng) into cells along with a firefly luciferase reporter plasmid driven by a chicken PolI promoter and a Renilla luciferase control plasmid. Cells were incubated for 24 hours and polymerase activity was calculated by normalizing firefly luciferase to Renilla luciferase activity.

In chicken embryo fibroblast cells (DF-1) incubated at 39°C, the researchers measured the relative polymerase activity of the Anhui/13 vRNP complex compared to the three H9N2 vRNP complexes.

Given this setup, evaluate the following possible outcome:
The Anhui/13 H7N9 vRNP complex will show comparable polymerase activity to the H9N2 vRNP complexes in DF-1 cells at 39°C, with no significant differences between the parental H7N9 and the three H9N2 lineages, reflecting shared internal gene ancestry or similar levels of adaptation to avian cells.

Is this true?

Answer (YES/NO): NO